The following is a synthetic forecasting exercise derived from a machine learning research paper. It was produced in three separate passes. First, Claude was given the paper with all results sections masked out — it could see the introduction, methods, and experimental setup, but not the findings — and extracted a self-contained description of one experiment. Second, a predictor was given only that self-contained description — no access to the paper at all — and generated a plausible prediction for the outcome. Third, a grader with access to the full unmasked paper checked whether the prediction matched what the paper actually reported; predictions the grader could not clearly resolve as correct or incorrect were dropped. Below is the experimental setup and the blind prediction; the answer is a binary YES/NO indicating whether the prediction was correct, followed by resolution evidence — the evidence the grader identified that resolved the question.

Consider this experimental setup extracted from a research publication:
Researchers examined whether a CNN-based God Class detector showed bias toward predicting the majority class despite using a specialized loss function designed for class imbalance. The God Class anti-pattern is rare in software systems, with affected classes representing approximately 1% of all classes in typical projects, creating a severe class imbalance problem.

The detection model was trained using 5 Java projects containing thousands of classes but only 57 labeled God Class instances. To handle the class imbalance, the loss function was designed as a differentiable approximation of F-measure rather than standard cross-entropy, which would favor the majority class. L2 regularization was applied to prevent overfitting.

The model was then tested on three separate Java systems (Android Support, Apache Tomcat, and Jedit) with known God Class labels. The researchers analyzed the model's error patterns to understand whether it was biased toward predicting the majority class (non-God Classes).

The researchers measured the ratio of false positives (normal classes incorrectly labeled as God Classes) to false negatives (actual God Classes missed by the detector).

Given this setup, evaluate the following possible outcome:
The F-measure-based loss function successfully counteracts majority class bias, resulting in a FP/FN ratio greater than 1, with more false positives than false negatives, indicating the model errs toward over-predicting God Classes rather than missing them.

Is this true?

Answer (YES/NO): YES